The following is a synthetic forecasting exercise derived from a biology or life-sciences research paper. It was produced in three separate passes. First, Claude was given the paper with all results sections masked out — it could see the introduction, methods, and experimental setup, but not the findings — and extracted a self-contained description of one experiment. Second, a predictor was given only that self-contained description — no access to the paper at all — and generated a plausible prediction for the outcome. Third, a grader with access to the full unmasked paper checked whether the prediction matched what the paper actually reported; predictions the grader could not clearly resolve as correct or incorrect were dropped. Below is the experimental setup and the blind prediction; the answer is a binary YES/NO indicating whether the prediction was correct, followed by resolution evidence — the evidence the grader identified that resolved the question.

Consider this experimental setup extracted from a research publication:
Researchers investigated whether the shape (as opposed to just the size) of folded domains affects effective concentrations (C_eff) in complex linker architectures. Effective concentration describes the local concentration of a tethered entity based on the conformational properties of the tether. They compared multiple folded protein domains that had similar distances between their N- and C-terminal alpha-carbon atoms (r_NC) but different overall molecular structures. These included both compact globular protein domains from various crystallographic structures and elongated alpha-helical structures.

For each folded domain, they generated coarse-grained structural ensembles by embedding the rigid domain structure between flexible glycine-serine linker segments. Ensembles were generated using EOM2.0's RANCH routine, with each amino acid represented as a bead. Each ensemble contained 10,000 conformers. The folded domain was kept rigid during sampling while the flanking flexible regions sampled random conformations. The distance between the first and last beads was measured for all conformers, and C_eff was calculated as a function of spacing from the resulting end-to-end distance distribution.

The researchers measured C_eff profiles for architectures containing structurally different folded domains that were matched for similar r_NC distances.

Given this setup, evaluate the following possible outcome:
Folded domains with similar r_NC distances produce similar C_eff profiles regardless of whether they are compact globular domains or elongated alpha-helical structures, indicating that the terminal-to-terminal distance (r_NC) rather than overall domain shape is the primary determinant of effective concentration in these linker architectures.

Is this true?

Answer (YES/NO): YES